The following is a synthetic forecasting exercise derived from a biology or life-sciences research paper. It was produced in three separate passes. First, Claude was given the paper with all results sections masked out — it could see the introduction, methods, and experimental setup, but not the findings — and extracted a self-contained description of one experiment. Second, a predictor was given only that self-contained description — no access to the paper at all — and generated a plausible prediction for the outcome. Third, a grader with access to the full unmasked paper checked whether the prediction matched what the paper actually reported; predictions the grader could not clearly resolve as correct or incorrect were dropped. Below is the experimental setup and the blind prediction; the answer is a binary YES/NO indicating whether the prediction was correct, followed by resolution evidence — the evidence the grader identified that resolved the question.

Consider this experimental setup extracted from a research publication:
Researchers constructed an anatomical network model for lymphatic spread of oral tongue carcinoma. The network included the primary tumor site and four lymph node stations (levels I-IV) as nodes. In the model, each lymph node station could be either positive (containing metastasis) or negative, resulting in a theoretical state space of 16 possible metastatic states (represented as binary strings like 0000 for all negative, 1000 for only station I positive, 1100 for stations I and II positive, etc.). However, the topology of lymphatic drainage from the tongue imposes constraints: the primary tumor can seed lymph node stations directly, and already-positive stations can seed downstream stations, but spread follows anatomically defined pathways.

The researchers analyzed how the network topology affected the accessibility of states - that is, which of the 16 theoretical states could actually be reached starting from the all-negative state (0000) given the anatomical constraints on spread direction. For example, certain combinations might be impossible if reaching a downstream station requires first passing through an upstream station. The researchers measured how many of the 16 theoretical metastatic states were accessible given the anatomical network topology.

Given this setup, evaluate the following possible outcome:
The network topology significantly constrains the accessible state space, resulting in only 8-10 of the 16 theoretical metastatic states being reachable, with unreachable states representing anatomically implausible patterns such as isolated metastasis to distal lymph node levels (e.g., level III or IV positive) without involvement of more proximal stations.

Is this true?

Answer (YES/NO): NO